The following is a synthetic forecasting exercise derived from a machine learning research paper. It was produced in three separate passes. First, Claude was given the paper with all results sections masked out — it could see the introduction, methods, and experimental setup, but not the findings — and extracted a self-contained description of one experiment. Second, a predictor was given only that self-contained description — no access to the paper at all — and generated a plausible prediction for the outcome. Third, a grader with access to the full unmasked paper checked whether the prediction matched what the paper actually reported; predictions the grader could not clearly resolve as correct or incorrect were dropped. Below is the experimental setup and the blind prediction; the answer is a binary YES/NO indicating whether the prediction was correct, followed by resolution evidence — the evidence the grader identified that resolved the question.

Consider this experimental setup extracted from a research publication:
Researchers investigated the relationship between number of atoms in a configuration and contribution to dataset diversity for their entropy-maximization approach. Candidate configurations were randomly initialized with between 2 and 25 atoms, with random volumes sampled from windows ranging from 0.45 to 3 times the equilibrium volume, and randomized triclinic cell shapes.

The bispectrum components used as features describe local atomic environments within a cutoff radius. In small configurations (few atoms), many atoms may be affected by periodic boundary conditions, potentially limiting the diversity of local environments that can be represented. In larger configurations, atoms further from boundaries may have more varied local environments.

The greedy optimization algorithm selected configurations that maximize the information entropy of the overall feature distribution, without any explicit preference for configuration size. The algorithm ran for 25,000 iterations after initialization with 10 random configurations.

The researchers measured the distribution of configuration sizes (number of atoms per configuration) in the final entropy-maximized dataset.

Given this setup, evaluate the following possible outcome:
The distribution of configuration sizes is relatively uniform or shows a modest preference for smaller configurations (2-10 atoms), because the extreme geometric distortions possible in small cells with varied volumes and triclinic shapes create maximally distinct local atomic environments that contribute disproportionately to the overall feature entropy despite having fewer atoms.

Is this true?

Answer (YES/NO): NO